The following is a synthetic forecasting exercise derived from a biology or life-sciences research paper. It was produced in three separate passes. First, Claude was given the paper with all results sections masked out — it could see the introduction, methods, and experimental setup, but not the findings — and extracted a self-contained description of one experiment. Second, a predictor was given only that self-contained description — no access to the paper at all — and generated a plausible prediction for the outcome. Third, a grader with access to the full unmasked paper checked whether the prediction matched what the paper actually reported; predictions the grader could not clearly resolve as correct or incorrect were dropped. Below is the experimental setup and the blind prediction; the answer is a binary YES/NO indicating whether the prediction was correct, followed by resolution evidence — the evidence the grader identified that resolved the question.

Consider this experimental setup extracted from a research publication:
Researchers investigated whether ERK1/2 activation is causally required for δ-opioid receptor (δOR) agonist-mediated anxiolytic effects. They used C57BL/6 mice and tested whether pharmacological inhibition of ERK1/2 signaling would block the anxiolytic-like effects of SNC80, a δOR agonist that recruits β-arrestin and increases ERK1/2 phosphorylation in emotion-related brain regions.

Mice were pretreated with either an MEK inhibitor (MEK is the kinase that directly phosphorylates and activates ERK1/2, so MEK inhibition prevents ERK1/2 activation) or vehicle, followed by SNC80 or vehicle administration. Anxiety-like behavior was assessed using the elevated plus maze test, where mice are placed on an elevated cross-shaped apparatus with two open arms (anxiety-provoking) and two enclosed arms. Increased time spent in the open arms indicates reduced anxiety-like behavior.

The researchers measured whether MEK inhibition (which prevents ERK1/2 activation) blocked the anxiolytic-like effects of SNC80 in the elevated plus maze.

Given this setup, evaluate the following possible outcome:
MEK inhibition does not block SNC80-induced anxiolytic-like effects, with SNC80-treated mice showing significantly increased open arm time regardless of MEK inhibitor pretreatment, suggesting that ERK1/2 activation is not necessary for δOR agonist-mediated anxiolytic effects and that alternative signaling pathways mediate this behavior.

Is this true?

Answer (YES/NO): NO